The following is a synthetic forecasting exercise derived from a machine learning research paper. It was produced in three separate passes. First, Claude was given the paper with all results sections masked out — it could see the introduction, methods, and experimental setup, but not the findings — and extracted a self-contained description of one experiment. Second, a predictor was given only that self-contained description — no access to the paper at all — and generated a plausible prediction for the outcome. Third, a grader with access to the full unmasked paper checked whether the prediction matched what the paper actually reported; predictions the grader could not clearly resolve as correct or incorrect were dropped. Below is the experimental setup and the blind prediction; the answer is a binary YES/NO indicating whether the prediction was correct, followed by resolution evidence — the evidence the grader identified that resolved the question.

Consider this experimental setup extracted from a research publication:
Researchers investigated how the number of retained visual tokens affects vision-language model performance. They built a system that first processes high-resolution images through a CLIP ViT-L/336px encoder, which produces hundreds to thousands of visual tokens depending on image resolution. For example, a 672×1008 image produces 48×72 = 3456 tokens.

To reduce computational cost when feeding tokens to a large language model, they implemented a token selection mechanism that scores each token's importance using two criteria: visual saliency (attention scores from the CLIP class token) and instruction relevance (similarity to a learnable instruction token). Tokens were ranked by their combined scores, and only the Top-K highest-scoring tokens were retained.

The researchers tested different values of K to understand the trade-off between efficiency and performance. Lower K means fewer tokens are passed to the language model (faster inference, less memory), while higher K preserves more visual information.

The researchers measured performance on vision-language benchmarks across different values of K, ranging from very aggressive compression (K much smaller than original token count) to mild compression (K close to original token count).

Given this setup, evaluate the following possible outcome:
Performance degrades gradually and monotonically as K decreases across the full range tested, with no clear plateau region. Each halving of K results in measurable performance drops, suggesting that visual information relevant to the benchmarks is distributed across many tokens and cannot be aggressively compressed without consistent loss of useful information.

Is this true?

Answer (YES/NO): YES